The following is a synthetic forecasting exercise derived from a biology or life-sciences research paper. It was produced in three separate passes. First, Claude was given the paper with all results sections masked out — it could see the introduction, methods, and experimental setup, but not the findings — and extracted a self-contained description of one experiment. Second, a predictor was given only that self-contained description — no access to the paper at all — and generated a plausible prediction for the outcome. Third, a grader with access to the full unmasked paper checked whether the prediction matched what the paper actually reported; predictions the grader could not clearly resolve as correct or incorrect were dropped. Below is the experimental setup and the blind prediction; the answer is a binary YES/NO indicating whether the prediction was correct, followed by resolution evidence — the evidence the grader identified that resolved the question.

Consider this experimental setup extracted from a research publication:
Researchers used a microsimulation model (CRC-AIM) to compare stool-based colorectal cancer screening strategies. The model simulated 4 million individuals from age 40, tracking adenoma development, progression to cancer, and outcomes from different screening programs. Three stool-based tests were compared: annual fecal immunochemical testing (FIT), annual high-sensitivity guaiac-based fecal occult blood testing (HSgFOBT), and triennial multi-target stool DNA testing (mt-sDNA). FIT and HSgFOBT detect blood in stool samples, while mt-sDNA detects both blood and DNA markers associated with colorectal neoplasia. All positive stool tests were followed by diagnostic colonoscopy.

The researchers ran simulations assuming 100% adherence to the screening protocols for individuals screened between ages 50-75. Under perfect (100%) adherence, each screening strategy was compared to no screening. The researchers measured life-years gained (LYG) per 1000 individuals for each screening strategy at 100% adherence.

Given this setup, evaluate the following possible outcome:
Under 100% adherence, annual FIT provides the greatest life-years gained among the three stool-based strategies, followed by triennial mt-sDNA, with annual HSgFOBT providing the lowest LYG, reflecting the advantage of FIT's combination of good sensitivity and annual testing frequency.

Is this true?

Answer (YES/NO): NO